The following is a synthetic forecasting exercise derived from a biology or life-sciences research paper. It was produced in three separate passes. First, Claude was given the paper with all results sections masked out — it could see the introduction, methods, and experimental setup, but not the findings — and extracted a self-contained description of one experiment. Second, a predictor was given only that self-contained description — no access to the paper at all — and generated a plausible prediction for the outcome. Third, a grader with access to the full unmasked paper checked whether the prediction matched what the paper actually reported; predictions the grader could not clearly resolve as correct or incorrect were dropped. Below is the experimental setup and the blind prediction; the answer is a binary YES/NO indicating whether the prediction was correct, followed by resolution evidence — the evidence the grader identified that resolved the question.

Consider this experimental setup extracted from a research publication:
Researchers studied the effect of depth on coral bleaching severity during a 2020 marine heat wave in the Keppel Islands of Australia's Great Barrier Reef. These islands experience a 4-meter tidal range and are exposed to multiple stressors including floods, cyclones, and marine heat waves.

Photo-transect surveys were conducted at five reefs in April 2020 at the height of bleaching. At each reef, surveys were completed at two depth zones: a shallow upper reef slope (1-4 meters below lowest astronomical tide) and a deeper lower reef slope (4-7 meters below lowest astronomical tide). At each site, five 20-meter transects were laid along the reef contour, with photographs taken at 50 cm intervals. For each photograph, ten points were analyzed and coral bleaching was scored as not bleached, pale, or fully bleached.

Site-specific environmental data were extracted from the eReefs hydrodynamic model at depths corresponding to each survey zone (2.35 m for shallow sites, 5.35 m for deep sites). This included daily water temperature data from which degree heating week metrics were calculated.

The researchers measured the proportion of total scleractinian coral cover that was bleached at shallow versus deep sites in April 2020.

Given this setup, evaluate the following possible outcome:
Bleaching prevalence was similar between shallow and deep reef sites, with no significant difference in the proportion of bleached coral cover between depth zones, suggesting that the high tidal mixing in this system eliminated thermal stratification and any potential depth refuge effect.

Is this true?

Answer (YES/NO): NO